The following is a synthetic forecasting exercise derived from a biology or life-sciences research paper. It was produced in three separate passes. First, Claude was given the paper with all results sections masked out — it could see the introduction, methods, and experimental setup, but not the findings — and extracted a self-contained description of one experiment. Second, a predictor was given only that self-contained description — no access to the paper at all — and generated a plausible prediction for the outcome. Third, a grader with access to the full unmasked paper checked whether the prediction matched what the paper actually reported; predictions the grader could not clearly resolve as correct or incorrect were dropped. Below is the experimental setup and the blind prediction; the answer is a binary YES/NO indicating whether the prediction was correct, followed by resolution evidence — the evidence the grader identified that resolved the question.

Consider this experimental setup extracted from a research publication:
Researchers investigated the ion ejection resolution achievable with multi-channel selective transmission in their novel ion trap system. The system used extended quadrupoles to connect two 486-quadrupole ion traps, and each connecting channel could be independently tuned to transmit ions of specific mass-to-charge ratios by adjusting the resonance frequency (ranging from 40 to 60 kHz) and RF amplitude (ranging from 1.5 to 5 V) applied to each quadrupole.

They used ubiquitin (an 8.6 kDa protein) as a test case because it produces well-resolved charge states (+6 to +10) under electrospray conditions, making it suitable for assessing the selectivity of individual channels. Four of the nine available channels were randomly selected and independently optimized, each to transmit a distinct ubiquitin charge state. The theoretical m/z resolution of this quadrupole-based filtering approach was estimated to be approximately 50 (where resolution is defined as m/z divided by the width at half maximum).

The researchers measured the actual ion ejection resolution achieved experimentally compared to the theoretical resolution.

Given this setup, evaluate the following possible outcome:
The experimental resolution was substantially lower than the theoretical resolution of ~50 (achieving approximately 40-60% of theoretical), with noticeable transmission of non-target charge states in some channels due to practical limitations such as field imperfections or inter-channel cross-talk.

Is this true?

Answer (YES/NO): NO